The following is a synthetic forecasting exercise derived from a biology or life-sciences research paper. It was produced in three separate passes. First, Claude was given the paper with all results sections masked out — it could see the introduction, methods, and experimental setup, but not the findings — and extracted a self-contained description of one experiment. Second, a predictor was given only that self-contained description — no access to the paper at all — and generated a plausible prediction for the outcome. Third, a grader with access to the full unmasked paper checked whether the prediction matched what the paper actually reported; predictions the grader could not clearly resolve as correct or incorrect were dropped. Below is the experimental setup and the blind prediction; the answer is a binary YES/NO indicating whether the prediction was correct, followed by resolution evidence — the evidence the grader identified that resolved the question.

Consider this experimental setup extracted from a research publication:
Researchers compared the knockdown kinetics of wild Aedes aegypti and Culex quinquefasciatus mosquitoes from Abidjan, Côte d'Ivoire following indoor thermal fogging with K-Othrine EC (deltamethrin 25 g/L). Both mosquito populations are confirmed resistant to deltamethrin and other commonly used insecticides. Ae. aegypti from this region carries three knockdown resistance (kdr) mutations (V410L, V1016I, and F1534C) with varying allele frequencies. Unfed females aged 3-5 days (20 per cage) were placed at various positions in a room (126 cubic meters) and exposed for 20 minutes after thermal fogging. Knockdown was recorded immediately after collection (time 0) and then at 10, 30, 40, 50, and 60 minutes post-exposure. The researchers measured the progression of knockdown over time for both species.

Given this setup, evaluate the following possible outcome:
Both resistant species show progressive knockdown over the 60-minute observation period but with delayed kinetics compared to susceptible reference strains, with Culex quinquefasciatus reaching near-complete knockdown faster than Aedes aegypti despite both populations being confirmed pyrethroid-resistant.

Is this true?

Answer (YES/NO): NO